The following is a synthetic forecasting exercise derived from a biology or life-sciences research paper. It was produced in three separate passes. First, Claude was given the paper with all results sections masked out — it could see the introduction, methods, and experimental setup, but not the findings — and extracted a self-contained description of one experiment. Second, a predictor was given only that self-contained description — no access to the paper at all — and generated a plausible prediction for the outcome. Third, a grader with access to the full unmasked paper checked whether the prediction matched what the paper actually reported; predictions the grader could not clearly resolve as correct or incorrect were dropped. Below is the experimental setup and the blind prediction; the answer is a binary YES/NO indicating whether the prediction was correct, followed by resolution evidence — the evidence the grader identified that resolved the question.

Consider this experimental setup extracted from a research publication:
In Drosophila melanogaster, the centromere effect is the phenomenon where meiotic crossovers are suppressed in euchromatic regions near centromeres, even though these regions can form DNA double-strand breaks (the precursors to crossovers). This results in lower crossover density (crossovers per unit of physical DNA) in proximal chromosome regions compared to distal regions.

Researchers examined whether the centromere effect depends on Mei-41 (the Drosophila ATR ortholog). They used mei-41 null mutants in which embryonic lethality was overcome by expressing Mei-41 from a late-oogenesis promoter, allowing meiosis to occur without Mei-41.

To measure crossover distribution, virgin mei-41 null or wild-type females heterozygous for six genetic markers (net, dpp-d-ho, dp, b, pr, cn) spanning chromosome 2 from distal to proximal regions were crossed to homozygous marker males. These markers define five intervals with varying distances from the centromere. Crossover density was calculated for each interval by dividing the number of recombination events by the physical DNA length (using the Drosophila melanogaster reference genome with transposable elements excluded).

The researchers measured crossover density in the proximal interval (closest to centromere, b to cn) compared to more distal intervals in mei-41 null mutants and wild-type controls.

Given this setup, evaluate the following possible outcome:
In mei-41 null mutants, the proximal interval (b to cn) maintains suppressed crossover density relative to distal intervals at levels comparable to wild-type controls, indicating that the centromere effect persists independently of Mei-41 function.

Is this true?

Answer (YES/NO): YES